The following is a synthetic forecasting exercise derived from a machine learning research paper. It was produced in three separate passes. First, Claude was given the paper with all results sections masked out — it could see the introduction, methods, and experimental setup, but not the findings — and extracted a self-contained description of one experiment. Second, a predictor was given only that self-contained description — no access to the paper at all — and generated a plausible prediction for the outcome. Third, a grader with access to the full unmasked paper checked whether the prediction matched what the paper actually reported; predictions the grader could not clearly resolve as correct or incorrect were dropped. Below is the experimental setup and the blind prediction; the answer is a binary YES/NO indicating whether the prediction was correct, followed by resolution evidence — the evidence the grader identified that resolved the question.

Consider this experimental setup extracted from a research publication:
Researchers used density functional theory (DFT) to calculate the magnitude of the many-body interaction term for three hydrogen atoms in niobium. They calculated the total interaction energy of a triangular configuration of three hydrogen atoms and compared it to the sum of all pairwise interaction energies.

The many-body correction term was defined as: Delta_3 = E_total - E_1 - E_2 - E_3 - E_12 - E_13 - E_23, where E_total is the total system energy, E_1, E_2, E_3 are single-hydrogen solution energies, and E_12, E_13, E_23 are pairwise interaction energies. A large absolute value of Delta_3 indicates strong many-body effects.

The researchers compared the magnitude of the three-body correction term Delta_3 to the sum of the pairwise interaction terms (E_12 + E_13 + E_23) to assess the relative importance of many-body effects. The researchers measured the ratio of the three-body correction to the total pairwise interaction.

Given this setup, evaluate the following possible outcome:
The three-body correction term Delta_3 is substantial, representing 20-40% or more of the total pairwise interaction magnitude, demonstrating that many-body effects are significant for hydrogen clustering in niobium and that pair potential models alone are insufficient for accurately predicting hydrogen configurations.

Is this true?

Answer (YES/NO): NO